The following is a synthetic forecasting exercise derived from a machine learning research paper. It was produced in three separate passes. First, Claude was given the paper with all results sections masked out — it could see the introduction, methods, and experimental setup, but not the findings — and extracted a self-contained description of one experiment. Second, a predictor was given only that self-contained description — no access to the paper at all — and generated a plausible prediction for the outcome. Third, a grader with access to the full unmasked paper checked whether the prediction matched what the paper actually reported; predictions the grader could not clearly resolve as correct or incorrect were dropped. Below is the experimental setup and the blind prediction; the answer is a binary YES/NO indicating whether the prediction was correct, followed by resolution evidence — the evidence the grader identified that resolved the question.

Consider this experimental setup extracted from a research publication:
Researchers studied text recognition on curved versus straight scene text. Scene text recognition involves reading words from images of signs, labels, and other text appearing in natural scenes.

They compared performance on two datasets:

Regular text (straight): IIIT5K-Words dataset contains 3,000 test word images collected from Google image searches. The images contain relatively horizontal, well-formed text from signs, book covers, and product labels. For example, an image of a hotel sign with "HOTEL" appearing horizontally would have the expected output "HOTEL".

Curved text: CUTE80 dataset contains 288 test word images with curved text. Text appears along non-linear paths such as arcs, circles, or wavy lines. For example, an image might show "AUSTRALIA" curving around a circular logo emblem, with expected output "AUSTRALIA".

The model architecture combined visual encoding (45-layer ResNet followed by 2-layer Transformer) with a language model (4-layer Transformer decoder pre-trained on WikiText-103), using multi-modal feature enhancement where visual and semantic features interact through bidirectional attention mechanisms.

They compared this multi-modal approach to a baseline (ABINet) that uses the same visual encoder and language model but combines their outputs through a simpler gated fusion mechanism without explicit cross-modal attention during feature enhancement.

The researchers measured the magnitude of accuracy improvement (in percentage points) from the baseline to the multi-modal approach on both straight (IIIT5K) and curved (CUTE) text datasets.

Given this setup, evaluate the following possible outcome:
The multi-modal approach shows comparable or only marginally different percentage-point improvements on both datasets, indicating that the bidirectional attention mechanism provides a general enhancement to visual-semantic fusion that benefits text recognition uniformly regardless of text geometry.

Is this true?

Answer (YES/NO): NO